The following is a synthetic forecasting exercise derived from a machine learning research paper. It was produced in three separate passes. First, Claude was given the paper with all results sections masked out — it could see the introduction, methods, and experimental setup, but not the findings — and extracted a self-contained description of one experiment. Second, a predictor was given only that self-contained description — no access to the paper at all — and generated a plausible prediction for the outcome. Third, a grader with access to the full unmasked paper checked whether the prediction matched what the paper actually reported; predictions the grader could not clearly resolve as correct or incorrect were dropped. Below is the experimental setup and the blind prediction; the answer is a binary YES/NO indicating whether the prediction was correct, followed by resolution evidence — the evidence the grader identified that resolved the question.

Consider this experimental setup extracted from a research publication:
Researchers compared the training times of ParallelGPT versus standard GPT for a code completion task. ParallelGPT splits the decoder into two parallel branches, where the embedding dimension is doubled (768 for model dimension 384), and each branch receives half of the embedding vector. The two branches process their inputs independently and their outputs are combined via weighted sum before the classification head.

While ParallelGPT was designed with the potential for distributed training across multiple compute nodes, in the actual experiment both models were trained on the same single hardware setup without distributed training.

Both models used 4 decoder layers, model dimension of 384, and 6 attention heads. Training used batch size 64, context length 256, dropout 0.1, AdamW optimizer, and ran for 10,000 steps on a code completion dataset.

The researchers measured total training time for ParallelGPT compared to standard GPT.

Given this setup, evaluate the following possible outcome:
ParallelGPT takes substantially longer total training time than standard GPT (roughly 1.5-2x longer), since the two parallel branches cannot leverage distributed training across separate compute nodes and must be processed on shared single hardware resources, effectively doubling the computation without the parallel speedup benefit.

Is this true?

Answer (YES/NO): NO